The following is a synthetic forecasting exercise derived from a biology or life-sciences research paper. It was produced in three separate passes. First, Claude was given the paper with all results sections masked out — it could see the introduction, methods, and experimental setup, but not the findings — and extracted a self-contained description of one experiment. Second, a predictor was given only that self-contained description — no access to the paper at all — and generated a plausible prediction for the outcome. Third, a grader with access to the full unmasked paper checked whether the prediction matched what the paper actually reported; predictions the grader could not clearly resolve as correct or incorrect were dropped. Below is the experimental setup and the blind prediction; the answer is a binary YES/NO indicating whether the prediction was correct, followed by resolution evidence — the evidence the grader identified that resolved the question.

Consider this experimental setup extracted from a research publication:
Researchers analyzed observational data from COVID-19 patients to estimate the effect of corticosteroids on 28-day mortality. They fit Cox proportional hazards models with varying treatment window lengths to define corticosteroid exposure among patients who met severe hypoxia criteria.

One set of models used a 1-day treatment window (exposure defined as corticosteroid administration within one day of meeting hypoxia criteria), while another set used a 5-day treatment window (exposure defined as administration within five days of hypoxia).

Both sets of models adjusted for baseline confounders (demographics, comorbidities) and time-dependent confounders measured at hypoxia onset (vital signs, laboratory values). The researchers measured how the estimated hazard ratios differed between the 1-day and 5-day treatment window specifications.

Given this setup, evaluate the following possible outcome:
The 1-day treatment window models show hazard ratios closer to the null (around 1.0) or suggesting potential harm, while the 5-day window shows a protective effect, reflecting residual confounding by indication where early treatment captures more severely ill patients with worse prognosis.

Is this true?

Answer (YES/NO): NO